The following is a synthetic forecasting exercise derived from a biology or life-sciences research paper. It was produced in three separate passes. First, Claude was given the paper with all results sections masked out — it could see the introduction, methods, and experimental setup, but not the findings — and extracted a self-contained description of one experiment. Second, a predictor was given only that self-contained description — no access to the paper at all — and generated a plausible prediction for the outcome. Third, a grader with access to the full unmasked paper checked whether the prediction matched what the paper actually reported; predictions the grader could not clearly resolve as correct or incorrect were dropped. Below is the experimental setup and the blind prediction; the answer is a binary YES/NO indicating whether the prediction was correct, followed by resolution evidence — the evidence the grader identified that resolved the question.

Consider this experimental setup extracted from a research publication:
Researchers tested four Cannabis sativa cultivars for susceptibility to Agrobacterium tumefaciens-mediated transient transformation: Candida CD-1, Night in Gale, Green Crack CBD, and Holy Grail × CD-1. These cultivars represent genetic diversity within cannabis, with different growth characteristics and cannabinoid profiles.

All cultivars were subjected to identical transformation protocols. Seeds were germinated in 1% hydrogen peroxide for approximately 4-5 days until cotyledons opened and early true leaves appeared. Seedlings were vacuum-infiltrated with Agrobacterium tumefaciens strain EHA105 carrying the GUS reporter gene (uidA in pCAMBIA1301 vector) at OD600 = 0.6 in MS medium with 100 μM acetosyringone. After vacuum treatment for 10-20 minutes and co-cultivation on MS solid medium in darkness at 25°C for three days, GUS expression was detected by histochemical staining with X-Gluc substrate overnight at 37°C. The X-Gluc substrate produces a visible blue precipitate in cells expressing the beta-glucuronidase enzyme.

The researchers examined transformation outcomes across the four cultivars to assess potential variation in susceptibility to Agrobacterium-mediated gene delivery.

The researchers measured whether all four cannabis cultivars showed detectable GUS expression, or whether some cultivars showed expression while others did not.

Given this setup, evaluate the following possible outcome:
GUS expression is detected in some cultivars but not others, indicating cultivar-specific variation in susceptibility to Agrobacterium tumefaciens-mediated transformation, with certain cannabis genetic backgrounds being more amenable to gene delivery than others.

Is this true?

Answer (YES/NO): NO